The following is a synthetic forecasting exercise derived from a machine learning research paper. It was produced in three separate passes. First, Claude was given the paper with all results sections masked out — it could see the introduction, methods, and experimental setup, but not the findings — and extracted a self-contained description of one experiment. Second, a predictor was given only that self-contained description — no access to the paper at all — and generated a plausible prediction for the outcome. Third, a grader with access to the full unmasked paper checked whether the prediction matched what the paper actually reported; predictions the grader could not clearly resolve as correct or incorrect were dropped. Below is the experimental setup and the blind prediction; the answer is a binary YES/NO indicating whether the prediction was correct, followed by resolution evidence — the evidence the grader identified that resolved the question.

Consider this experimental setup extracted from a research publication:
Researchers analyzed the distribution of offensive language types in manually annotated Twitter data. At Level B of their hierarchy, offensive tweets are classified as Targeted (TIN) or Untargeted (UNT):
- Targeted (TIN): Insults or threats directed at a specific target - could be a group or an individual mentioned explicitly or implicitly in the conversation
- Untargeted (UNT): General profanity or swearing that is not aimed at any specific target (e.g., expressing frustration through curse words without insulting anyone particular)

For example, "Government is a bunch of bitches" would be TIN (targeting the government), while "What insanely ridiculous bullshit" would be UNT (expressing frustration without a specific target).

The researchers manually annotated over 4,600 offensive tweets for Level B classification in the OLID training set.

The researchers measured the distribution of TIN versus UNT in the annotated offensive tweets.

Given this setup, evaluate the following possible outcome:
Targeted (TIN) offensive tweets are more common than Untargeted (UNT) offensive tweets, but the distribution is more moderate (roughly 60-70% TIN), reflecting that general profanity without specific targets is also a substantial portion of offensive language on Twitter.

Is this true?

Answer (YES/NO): NO